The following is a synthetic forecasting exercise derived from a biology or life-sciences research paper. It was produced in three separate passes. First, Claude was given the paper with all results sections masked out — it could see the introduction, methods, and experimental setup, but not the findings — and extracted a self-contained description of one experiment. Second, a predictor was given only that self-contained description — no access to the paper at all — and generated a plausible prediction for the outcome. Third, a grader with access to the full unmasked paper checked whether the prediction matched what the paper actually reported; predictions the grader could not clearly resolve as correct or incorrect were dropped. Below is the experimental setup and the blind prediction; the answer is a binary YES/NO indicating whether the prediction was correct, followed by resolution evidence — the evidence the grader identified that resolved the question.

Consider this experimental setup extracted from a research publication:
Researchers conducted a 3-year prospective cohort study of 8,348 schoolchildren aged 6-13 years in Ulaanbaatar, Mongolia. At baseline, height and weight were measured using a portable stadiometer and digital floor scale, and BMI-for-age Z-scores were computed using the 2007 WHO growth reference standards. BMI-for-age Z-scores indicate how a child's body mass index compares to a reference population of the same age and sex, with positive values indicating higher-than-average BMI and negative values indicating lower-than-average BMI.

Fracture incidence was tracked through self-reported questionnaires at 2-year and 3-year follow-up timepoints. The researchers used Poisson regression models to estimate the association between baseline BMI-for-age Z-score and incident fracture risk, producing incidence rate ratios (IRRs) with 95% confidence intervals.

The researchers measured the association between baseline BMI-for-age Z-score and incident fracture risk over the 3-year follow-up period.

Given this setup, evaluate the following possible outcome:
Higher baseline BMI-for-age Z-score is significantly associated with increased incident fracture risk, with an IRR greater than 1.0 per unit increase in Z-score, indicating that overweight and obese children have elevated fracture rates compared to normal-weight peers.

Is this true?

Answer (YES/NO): NO